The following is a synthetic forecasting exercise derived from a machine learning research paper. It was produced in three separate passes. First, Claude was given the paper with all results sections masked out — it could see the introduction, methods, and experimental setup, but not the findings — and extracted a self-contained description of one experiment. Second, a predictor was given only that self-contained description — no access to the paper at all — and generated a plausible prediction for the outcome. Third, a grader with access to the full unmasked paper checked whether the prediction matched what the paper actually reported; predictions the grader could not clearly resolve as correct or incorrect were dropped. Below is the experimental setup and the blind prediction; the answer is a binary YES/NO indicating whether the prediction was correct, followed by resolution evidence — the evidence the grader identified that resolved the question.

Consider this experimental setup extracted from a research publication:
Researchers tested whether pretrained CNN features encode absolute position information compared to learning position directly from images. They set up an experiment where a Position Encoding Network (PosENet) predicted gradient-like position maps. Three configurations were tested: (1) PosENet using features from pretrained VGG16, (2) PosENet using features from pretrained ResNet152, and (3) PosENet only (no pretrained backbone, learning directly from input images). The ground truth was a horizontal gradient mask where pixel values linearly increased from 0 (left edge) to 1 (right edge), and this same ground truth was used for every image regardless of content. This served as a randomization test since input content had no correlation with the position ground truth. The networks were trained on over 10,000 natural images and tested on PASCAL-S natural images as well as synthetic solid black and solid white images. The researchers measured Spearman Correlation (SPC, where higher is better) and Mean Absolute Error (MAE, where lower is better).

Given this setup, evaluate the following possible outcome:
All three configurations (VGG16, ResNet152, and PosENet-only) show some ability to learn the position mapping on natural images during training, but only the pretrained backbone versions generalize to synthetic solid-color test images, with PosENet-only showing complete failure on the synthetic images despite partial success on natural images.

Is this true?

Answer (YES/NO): NO